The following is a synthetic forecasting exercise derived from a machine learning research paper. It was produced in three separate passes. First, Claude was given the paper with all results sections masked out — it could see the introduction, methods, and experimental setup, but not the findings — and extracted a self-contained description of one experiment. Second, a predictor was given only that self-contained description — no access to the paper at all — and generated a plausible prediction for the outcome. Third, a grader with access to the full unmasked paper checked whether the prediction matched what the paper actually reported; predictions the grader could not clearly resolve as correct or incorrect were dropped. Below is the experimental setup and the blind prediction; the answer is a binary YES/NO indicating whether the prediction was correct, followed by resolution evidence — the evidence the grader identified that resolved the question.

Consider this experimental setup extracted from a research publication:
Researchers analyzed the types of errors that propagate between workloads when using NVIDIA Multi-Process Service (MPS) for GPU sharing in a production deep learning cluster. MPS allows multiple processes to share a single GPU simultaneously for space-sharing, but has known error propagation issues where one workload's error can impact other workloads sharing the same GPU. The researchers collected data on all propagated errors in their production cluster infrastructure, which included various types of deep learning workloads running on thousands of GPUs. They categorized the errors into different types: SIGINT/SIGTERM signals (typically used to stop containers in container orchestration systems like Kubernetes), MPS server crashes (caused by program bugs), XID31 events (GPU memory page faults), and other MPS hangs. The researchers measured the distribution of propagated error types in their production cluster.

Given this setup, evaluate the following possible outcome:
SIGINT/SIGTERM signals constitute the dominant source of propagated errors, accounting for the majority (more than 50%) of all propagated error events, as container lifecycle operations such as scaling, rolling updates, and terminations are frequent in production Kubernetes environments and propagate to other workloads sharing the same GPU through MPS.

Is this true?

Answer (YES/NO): YES